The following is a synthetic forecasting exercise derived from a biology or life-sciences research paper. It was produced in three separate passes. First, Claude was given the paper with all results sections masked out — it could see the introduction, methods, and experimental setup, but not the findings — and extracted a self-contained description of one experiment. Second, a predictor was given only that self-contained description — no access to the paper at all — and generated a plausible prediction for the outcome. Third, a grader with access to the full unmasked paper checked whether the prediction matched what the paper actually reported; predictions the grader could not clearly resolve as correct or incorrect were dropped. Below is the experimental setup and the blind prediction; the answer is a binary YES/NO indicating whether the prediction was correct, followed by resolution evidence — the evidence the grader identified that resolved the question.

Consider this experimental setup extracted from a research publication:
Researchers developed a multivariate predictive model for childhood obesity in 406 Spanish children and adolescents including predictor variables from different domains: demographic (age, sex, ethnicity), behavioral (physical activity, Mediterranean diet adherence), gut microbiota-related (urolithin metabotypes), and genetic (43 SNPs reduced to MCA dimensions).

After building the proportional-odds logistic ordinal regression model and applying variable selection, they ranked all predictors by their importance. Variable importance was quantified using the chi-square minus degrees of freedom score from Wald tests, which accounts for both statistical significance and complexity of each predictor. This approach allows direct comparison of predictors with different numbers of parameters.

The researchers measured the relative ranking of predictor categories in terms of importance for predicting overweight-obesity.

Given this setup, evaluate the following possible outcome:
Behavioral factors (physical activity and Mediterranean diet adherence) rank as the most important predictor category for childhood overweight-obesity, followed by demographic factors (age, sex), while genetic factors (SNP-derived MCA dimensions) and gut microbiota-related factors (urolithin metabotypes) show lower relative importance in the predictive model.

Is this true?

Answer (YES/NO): NO